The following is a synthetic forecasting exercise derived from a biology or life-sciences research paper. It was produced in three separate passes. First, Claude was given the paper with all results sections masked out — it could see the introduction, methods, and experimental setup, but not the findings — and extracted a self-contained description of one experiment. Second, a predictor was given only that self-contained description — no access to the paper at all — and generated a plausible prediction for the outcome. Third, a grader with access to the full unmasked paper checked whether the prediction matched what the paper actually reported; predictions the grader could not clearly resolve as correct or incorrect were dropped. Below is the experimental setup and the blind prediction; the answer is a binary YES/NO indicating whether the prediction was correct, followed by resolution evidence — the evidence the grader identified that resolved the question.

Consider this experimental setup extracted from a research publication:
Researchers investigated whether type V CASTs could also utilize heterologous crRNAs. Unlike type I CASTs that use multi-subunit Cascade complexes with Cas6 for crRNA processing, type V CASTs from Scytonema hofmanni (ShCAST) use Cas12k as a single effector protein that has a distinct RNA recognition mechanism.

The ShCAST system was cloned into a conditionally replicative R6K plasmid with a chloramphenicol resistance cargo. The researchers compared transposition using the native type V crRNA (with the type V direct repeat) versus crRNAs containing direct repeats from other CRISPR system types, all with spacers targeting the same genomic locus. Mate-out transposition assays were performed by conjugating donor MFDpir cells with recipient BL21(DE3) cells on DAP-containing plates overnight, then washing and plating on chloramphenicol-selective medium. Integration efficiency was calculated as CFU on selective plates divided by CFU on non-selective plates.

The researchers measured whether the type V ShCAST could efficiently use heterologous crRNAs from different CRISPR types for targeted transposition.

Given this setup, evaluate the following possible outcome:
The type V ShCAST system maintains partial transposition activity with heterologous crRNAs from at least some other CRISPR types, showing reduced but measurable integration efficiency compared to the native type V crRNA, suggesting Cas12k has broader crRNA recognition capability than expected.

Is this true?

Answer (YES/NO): NO